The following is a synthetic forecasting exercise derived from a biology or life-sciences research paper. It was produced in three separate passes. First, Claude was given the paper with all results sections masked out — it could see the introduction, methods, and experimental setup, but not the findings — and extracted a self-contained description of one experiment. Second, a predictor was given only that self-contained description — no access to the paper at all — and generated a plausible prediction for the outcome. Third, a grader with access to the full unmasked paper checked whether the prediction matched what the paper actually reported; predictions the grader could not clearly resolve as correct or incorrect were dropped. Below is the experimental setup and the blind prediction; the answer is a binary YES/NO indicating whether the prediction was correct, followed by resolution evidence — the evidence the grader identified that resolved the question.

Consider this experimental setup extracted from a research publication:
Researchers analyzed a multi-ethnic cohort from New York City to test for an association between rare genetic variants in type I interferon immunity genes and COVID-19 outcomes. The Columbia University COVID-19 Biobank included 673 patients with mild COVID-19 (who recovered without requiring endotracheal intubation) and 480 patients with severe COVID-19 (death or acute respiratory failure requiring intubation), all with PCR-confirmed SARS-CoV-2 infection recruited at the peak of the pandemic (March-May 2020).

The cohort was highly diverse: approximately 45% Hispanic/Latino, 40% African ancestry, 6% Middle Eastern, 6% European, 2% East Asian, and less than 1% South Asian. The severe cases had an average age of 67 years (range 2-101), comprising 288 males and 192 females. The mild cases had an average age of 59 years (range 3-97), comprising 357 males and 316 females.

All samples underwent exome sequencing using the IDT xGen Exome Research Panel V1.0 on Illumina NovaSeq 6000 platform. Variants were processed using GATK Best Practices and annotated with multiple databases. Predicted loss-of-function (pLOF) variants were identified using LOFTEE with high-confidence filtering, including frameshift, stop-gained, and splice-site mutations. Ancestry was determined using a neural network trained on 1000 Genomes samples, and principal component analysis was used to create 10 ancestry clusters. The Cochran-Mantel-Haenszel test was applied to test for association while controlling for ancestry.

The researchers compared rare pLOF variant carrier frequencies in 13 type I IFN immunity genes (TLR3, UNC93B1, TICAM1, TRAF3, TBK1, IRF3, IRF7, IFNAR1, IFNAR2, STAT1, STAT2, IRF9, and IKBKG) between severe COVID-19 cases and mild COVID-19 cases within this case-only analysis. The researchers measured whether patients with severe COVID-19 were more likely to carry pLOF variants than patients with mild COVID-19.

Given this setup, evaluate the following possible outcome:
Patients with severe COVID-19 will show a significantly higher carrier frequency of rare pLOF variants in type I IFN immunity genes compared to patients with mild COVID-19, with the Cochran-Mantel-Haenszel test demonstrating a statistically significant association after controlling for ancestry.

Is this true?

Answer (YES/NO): NO